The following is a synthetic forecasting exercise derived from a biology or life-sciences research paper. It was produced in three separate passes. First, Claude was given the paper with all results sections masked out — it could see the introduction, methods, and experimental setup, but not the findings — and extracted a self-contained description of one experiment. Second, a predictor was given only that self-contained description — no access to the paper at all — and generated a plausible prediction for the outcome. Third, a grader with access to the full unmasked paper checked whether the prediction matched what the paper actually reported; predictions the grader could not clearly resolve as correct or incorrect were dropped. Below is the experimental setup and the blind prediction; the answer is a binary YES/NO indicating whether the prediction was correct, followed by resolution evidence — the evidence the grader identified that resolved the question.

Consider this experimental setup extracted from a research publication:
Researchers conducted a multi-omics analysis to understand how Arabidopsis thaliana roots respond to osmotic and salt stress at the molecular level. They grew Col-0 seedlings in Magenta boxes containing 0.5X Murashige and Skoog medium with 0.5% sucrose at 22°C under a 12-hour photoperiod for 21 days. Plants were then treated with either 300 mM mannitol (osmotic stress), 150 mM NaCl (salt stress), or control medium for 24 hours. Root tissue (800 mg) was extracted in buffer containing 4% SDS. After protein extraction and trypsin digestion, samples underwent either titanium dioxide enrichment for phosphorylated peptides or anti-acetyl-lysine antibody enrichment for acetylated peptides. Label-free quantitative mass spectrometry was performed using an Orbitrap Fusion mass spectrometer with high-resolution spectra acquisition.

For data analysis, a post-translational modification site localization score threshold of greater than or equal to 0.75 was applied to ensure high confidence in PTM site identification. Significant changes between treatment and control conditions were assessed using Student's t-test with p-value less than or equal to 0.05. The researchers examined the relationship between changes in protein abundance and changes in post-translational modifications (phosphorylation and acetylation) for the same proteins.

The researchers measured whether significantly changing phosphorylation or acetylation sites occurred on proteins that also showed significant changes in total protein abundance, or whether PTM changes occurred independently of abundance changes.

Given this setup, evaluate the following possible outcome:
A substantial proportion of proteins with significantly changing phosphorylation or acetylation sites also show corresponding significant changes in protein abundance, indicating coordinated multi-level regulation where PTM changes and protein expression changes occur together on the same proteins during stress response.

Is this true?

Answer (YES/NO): NO